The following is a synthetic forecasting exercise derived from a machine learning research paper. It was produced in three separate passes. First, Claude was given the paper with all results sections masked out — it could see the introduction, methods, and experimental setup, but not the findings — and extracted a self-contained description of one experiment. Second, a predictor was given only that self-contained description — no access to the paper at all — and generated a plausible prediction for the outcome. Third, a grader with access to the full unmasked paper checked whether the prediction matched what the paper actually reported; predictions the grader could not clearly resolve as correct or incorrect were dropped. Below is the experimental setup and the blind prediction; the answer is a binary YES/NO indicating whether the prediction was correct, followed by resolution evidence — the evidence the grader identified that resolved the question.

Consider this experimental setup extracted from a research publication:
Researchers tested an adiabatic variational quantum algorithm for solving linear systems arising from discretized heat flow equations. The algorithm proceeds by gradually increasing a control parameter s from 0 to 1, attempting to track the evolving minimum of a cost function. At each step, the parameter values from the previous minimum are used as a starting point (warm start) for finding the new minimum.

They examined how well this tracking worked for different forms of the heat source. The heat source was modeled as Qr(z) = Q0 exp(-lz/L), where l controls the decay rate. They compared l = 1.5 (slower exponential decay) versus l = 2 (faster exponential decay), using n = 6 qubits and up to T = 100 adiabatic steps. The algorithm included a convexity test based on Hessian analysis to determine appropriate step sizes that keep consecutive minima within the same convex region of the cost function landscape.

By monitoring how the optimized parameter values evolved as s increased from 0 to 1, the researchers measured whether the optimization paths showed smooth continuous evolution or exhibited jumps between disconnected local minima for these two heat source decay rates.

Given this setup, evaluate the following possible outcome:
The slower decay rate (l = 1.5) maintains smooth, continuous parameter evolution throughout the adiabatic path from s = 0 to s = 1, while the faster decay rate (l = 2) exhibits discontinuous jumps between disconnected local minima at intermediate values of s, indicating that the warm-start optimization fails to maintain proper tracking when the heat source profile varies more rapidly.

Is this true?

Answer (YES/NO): NO